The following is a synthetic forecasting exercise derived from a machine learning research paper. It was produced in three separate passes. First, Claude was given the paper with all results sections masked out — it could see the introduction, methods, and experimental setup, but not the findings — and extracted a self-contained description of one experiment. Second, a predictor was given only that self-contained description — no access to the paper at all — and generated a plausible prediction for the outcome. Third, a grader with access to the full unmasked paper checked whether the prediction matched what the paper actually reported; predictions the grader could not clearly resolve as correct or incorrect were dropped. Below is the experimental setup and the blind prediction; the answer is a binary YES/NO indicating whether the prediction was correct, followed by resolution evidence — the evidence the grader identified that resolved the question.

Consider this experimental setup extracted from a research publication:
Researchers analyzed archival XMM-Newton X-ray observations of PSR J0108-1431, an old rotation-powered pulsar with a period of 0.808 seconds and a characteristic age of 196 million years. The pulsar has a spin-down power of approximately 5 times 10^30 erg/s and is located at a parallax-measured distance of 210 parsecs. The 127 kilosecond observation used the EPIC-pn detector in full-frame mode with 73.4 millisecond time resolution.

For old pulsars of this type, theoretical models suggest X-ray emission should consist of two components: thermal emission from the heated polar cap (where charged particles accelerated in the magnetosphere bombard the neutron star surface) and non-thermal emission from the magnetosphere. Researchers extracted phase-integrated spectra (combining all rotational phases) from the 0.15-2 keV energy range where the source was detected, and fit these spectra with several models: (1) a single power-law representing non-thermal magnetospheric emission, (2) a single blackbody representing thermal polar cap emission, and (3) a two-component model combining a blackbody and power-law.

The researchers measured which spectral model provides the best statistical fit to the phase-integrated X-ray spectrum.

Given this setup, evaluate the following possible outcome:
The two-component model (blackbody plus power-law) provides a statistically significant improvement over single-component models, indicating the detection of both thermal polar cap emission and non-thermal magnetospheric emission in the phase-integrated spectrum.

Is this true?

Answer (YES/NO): NO